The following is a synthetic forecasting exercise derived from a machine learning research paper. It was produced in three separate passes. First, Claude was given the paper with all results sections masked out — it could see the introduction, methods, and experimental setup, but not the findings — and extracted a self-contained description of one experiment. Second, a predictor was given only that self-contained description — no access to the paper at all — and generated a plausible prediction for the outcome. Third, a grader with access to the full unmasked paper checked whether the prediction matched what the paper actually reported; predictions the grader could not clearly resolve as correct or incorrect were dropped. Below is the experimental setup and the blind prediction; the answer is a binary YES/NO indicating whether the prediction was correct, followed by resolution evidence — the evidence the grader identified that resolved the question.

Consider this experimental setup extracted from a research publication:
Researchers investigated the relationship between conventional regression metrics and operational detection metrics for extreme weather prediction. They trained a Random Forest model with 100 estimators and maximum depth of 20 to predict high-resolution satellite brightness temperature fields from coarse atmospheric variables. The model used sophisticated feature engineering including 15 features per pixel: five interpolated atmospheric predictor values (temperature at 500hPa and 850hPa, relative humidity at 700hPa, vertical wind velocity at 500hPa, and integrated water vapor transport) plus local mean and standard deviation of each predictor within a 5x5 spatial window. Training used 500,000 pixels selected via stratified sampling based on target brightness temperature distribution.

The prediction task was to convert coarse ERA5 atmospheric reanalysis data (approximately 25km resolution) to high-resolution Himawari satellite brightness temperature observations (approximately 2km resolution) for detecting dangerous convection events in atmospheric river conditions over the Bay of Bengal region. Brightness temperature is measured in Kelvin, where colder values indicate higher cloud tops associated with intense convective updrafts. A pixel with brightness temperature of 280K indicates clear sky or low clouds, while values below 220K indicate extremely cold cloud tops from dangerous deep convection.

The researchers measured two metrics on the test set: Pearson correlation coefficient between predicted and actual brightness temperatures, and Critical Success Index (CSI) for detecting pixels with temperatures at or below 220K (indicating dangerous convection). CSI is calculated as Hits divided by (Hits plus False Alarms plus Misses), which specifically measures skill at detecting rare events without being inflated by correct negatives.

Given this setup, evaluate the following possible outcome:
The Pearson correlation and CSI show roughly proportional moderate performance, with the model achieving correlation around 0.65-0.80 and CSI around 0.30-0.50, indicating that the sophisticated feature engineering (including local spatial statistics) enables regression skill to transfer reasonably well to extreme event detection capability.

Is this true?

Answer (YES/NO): NO